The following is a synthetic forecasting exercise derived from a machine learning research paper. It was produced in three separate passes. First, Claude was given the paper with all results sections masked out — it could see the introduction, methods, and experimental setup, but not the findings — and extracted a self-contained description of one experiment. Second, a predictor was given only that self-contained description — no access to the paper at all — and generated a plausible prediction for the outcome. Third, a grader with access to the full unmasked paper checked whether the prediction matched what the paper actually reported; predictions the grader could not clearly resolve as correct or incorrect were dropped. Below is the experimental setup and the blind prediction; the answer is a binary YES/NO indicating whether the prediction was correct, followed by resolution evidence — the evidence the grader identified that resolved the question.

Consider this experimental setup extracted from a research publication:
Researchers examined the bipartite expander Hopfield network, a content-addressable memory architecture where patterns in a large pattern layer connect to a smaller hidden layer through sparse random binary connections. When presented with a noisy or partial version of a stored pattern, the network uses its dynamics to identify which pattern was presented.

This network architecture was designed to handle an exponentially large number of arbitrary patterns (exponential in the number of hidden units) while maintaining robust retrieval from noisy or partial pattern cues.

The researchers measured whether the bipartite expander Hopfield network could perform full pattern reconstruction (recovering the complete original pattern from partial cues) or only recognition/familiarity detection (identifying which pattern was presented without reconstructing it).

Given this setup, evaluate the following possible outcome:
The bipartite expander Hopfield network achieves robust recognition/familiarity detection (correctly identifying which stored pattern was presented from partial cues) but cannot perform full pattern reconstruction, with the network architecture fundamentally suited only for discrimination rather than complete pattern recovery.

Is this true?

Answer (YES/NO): YES